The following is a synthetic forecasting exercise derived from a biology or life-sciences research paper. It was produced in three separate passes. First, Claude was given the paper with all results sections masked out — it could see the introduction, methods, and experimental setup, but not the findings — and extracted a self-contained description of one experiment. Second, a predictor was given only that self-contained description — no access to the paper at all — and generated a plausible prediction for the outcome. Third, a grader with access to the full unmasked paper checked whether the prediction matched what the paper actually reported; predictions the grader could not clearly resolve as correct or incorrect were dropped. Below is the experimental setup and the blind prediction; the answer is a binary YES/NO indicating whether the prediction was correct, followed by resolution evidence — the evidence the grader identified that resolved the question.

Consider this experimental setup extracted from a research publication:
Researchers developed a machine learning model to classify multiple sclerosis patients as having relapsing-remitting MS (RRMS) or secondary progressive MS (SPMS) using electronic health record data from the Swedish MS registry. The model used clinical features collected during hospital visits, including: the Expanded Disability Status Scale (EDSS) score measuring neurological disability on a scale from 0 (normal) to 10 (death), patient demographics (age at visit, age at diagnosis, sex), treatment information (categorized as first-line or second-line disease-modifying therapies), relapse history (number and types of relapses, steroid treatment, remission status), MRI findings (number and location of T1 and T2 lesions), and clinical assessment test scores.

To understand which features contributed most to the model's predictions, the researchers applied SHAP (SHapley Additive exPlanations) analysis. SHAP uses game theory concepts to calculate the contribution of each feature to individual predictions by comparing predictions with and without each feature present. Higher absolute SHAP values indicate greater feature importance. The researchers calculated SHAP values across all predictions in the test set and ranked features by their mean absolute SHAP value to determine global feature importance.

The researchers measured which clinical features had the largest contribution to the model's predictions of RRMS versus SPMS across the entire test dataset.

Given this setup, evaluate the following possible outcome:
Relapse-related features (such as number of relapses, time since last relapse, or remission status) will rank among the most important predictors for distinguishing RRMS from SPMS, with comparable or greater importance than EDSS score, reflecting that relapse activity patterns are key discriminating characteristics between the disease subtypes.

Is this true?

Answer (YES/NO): NO